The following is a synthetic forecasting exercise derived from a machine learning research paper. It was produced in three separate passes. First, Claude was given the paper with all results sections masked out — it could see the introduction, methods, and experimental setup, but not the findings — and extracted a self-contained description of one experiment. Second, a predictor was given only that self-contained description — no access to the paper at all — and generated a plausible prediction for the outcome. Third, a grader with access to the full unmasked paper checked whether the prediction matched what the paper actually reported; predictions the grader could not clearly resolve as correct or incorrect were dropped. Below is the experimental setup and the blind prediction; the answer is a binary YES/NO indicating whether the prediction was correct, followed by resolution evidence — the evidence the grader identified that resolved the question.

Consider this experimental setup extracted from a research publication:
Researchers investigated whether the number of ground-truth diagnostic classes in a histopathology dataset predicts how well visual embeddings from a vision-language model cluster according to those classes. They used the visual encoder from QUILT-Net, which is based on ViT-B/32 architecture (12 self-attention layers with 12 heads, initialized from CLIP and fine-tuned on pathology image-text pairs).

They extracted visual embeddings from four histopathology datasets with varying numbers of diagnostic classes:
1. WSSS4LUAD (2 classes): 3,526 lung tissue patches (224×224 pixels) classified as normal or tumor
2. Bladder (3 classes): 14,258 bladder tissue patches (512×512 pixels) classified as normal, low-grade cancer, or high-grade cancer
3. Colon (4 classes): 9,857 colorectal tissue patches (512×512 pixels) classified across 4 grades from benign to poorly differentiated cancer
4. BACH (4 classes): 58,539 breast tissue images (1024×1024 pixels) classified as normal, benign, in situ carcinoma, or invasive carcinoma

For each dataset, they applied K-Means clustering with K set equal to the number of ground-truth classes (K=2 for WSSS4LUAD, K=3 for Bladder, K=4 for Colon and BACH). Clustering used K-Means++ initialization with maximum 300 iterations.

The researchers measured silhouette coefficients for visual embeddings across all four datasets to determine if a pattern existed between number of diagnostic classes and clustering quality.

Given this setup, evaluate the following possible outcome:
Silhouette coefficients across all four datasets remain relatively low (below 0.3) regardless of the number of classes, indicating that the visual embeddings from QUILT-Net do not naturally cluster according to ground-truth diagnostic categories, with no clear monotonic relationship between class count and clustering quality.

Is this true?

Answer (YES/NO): YES